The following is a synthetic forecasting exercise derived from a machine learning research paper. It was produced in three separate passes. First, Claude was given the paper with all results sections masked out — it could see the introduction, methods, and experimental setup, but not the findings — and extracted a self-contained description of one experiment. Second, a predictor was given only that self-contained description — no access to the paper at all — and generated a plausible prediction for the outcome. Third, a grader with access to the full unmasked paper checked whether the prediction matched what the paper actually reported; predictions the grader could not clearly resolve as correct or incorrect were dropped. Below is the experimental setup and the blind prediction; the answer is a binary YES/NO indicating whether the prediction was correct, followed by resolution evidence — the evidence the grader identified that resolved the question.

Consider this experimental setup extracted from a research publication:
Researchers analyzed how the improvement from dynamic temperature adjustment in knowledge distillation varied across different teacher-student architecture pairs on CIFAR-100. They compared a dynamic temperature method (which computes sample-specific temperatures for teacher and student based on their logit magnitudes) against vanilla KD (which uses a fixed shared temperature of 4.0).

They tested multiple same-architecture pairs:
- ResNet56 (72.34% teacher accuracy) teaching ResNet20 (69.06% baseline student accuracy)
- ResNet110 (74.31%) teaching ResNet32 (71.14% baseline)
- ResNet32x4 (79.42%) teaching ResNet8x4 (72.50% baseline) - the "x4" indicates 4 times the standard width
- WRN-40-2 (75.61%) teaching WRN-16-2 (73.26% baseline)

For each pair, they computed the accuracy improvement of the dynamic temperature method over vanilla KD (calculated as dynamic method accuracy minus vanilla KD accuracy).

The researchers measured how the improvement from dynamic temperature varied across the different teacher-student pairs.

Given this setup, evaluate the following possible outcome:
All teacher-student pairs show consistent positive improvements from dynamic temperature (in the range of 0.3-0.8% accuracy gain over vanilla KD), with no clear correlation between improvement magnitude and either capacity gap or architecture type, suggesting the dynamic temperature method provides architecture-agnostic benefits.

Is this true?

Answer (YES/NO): NO